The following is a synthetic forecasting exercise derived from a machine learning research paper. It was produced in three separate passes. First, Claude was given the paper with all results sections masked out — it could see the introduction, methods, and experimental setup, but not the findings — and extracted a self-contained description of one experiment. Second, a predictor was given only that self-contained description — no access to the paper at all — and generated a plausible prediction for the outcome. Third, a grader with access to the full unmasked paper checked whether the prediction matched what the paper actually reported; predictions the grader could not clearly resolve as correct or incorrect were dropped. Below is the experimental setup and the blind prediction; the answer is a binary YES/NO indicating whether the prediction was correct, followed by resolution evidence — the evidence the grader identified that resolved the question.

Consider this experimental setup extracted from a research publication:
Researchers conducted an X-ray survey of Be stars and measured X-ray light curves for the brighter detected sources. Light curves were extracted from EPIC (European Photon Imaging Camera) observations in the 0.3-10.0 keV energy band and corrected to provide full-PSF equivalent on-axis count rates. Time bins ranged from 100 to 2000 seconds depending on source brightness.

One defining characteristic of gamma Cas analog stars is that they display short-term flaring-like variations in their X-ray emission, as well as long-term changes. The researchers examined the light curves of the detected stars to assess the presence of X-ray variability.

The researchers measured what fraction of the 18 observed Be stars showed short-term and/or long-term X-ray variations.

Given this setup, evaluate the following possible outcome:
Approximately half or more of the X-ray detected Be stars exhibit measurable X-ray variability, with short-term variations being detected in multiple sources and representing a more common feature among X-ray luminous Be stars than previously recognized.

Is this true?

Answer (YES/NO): NO